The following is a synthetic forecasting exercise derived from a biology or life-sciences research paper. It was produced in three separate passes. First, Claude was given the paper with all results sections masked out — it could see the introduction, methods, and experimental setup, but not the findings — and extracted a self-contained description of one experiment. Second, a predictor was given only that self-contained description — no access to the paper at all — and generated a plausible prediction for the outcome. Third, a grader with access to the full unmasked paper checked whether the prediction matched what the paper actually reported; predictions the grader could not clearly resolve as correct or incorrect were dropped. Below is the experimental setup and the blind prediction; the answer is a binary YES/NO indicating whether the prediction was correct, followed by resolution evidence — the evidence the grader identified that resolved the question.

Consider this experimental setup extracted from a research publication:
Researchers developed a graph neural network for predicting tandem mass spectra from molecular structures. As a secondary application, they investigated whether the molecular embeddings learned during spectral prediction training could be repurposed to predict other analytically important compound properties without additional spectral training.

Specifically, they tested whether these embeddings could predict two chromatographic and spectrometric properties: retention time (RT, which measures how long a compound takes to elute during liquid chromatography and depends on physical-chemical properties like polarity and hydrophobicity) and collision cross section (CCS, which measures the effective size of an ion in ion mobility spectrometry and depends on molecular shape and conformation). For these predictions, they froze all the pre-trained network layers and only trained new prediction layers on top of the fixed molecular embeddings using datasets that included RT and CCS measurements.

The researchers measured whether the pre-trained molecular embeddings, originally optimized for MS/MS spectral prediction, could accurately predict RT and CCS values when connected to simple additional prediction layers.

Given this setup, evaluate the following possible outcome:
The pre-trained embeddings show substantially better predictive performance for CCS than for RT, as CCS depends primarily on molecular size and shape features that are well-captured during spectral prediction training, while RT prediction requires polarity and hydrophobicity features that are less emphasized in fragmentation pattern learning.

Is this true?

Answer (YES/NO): NO